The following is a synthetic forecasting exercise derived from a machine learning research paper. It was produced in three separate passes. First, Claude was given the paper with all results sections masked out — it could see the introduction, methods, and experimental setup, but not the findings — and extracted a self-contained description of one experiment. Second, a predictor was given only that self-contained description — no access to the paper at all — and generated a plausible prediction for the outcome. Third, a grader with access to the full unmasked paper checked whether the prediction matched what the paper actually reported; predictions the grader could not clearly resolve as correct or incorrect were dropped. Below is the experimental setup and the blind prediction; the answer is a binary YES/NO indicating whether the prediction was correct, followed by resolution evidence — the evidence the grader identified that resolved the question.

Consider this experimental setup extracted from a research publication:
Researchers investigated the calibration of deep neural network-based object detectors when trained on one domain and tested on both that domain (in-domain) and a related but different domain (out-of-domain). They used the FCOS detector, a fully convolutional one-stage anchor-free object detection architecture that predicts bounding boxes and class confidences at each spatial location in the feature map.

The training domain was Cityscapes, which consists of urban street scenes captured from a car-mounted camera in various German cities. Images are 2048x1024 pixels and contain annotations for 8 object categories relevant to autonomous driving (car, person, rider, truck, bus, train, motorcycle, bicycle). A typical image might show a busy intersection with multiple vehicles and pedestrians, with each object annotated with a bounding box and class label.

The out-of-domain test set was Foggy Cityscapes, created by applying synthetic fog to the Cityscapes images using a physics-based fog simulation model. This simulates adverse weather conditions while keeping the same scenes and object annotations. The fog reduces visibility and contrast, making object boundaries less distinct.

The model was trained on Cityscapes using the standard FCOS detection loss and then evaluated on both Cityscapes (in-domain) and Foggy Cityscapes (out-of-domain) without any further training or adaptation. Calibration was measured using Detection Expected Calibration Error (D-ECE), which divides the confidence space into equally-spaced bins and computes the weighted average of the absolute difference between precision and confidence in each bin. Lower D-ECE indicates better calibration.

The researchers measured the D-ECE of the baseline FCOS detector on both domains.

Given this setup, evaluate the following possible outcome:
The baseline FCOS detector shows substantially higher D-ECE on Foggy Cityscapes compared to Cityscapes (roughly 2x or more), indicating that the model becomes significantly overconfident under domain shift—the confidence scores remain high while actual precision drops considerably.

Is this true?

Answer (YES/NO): NO